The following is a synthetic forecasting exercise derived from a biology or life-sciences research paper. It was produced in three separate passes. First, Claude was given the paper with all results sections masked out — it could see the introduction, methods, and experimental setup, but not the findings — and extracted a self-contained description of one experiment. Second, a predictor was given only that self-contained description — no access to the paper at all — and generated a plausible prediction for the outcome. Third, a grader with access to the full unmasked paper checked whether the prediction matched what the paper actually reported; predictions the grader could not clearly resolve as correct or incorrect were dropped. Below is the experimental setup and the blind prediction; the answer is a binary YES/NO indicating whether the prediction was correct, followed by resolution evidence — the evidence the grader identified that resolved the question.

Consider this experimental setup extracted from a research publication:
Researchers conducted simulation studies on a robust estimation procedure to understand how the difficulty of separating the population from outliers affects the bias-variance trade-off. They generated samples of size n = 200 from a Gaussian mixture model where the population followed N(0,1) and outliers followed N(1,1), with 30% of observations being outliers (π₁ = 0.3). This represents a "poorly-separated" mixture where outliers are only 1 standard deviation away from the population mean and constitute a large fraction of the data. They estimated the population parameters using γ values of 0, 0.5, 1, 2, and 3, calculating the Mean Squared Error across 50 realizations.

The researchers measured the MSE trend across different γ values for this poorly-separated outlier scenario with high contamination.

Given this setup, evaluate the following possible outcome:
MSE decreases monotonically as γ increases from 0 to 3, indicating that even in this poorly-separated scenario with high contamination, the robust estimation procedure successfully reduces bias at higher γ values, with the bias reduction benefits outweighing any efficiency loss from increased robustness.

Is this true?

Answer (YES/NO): NO